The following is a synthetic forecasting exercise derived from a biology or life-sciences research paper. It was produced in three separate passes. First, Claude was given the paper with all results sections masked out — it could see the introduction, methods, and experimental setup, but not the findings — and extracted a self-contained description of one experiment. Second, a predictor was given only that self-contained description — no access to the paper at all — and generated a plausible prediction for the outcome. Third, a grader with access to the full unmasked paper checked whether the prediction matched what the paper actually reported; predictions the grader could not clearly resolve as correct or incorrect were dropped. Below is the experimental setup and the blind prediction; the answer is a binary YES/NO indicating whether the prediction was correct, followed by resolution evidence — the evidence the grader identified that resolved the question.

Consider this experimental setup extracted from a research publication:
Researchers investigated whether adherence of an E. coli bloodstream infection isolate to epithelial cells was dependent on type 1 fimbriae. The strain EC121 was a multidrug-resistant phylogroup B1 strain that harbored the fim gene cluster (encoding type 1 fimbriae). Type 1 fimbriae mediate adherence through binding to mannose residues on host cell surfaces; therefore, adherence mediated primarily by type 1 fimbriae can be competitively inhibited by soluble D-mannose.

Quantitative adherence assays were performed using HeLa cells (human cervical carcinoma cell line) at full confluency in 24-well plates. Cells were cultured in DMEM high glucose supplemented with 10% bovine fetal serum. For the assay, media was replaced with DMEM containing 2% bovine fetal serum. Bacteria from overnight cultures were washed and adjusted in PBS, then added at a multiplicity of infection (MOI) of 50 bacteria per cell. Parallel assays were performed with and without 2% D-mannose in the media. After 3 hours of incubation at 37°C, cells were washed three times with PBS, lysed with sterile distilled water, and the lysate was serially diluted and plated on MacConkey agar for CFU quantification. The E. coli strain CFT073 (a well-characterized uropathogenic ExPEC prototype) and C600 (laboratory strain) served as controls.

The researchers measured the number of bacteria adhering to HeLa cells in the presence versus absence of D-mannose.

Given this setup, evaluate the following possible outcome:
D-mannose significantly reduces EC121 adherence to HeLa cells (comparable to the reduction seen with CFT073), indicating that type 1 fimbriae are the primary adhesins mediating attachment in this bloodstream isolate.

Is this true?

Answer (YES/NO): NO